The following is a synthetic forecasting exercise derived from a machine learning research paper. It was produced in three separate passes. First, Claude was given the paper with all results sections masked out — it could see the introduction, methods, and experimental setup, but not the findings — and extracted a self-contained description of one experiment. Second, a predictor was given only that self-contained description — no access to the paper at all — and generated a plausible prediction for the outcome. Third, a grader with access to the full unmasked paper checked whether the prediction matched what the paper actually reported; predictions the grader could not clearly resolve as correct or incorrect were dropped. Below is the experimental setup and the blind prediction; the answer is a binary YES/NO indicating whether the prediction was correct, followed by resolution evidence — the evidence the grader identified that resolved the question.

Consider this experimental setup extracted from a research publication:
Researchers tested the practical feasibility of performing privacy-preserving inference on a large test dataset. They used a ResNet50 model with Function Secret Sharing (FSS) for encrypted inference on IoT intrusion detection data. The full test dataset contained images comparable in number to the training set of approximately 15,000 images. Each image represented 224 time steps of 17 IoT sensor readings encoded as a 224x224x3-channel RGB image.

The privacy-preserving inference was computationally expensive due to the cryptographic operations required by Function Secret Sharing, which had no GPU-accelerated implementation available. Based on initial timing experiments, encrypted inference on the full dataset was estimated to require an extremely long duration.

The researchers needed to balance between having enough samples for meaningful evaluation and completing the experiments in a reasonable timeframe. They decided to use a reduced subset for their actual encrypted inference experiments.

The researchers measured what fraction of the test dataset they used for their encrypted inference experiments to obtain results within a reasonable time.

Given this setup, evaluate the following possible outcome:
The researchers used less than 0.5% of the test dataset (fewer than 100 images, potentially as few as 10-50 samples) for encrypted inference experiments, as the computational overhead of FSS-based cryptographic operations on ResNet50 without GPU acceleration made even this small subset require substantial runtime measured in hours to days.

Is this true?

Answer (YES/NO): NO